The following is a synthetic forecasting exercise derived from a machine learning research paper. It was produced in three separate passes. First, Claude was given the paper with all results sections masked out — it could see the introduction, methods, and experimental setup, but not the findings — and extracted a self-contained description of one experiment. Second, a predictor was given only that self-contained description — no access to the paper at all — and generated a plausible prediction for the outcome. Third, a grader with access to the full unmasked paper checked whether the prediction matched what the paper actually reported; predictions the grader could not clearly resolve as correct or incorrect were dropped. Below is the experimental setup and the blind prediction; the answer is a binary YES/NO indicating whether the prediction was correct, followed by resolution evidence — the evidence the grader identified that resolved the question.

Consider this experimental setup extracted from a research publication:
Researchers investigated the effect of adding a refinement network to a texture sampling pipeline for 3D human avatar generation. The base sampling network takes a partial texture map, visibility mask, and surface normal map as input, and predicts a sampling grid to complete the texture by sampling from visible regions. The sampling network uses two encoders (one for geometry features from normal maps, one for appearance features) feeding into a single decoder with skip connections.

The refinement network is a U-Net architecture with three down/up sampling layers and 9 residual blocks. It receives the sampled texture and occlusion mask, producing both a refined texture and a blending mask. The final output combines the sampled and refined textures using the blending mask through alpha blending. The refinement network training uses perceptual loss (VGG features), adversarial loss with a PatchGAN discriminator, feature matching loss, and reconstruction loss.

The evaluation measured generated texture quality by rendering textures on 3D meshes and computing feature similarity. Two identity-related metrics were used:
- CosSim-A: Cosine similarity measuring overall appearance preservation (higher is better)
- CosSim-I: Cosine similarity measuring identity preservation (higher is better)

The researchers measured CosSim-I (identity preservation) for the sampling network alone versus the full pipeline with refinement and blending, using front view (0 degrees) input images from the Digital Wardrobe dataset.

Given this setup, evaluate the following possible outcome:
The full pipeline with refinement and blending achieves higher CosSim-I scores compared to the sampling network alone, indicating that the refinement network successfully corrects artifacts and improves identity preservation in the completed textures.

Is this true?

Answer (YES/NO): NO